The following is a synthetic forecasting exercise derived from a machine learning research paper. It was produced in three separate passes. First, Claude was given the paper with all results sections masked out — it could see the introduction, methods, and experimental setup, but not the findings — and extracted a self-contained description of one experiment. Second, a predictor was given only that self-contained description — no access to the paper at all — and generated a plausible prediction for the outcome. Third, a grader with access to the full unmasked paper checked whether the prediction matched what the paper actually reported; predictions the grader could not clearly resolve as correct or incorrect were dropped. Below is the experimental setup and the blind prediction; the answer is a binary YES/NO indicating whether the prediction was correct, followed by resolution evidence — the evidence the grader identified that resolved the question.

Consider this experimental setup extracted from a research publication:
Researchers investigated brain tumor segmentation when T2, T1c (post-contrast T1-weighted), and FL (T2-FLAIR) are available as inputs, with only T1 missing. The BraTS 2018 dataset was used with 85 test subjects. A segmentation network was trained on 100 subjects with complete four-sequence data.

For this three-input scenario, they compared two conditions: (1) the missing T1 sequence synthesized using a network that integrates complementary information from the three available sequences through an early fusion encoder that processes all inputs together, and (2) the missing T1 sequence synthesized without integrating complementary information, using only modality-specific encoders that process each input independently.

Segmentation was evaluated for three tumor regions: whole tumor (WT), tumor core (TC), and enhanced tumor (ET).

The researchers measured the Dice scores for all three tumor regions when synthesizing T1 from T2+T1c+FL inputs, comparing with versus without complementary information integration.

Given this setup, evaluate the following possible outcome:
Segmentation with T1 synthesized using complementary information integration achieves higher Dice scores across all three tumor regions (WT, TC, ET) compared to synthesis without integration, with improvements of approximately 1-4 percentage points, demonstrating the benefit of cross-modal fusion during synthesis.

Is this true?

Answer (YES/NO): NO